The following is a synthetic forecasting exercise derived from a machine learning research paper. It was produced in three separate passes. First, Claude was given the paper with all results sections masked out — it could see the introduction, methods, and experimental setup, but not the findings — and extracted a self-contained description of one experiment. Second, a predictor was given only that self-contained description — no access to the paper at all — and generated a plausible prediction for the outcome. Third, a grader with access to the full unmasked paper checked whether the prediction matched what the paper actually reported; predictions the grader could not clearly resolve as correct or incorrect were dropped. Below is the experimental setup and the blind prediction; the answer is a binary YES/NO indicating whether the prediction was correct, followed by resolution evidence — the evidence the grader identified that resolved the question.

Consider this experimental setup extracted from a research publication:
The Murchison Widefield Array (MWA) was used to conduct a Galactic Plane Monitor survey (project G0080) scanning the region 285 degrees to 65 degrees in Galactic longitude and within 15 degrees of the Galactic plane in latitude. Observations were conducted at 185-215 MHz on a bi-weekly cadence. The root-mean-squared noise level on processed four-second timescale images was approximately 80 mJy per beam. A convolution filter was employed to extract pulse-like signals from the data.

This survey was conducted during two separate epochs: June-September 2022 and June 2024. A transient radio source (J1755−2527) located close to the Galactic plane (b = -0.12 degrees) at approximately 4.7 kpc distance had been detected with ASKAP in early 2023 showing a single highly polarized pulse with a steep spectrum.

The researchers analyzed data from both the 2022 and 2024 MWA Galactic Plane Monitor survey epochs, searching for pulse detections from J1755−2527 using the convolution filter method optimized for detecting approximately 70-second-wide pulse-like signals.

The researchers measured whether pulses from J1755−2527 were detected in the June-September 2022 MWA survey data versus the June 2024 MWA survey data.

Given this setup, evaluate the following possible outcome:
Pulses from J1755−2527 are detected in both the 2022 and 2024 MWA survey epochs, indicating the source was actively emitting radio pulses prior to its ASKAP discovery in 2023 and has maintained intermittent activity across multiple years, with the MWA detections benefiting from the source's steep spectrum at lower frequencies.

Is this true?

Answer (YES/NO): NO